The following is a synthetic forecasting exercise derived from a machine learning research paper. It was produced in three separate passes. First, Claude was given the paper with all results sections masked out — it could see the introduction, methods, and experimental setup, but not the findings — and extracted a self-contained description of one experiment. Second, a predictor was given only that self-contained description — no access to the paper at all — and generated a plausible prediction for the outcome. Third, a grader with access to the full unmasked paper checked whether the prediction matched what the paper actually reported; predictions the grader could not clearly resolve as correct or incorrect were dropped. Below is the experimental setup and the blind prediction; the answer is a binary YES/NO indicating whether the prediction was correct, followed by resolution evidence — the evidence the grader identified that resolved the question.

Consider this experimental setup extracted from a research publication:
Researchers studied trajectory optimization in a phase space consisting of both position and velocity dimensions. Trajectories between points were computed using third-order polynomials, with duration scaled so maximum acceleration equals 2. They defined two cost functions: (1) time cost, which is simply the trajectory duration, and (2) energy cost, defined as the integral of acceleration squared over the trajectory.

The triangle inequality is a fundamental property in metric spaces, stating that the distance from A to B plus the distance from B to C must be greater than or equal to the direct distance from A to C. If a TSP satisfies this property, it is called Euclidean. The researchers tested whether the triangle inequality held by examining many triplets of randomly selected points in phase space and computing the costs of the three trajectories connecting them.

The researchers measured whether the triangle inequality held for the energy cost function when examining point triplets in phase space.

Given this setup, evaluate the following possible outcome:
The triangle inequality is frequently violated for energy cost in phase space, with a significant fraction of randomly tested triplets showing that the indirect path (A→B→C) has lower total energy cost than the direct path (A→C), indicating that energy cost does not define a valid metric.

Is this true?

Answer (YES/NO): YES